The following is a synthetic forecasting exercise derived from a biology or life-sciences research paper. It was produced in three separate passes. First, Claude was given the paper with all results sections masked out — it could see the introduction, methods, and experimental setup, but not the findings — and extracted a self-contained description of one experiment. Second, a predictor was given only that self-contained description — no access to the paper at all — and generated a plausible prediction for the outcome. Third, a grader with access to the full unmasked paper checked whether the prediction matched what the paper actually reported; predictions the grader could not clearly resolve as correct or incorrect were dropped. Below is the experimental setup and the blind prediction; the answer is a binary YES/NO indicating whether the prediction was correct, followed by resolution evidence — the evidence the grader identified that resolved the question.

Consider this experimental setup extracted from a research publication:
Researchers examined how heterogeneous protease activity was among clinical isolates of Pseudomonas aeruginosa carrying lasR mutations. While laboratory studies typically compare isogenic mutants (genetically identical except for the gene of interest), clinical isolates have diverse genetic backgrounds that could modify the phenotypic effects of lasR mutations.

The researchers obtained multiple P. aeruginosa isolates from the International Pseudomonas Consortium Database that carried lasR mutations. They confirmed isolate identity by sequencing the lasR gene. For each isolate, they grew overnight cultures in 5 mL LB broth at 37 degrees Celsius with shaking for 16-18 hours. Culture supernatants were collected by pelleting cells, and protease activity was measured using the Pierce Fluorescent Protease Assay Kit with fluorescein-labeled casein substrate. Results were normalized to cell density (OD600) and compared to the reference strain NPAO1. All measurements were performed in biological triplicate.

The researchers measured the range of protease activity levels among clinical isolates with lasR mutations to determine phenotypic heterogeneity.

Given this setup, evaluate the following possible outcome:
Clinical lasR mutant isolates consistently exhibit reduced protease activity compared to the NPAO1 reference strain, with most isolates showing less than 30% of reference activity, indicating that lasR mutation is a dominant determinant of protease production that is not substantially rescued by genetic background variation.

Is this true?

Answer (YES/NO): NO